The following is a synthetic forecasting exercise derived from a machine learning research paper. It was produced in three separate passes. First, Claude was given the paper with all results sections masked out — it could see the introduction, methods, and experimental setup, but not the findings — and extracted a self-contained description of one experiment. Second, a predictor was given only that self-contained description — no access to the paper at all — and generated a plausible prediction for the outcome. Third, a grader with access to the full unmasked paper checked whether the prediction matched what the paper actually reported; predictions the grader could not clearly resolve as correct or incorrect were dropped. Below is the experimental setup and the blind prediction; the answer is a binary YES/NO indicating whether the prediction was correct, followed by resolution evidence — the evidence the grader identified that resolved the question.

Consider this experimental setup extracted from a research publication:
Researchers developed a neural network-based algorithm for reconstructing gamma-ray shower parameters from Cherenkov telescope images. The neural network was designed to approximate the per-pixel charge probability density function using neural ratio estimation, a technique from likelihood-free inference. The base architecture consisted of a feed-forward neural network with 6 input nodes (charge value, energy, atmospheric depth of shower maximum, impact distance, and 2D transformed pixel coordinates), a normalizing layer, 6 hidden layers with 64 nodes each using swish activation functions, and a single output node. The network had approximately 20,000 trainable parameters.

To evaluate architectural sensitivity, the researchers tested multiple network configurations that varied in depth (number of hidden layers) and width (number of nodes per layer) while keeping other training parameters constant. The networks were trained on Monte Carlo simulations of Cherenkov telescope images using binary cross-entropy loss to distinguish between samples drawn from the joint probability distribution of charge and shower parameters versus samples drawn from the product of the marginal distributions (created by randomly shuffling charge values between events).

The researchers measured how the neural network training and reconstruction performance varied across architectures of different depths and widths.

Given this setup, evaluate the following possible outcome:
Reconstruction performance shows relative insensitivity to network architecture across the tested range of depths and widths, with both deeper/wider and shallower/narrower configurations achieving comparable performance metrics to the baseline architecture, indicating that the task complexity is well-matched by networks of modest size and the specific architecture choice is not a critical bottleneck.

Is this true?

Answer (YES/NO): YES